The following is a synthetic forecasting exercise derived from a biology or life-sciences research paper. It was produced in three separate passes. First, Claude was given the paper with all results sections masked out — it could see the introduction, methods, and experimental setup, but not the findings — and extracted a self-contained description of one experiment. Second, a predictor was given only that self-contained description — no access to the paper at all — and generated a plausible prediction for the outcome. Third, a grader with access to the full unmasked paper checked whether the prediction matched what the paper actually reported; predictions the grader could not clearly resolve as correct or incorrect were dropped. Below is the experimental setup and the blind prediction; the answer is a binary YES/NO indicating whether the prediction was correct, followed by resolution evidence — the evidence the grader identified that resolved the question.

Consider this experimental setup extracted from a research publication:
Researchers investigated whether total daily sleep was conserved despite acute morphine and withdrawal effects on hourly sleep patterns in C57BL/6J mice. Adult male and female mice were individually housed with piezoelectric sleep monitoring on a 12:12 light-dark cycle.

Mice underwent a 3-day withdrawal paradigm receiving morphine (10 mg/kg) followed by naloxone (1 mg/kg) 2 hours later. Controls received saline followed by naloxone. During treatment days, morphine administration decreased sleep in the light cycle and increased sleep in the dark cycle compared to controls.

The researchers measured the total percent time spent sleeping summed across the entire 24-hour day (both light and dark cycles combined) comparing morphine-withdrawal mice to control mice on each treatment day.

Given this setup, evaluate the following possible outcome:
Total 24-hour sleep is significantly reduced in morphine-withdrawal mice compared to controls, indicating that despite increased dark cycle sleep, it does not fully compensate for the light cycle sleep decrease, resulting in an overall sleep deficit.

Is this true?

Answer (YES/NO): NO